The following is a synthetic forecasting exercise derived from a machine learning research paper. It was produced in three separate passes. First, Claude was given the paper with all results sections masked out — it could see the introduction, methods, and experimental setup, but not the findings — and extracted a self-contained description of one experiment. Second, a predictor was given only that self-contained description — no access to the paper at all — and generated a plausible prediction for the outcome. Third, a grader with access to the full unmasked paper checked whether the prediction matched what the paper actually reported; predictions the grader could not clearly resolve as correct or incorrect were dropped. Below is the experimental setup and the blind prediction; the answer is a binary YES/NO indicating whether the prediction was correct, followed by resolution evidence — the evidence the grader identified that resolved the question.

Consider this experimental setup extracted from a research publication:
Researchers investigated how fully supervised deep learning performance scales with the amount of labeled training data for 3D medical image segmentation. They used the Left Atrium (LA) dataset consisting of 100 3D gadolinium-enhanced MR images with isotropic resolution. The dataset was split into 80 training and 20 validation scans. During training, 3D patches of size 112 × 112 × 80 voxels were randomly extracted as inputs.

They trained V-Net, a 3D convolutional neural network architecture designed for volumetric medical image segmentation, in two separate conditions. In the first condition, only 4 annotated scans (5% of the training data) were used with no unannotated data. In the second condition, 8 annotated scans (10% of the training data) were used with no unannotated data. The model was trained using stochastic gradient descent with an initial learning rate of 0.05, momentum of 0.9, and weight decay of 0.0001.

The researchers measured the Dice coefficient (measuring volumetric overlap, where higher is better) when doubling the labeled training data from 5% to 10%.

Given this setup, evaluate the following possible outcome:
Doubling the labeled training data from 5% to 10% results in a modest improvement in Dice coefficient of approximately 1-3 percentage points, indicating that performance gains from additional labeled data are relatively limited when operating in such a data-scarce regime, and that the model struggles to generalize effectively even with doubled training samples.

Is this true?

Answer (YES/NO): NO